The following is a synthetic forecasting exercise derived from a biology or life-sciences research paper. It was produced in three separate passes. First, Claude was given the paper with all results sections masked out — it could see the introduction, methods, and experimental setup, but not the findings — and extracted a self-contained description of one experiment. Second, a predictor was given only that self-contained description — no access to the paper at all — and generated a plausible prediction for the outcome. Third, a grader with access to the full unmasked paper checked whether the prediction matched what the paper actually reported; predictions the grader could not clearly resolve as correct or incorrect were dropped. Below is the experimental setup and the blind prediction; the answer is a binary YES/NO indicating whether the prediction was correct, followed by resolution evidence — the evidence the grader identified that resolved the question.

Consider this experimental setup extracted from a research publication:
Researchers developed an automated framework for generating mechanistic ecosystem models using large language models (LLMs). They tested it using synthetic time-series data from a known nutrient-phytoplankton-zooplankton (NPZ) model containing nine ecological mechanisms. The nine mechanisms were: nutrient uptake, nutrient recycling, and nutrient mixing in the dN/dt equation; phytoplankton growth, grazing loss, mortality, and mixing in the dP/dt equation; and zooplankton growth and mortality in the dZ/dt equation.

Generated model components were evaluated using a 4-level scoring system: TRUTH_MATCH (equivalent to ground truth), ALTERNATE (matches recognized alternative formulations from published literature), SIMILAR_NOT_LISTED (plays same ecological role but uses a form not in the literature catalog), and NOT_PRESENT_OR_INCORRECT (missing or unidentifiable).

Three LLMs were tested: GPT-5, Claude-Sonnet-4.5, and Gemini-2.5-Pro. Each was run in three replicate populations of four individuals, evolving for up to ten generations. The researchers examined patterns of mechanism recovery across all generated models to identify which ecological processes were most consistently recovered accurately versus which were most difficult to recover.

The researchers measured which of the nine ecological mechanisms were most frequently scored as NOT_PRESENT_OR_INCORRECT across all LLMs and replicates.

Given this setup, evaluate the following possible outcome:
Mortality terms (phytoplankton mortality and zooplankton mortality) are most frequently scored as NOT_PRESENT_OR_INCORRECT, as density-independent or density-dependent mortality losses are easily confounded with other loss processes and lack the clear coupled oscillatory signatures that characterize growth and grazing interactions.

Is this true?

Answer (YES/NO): NO